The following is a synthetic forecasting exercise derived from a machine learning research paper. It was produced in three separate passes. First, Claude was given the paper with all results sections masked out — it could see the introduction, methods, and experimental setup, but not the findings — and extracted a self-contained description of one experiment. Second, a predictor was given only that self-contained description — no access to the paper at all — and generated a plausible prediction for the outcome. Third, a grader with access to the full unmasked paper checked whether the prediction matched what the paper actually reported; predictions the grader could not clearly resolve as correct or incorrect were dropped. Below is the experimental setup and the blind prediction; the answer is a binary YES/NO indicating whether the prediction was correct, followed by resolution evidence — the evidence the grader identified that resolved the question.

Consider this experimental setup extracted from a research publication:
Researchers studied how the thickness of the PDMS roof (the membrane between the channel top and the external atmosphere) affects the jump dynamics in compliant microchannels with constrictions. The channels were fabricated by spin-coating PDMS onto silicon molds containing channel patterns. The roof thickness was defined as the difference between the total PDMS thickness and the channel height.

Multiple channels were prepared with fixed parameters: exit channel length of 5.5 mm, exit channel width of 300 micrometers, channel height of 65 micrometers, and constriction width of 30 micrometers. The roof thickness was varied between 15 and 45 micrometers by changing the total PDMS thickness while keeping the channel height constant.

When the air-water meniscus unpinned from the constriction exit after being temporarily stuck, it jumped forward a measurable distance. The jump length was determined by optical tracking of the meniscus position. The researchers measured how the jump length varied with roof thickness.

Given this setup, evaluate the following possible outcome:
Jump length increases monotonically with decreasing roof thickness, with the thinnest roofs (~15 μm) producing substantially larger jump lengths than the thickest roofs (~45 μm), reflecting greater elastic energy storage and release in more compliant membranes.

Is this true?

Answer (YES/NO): YES